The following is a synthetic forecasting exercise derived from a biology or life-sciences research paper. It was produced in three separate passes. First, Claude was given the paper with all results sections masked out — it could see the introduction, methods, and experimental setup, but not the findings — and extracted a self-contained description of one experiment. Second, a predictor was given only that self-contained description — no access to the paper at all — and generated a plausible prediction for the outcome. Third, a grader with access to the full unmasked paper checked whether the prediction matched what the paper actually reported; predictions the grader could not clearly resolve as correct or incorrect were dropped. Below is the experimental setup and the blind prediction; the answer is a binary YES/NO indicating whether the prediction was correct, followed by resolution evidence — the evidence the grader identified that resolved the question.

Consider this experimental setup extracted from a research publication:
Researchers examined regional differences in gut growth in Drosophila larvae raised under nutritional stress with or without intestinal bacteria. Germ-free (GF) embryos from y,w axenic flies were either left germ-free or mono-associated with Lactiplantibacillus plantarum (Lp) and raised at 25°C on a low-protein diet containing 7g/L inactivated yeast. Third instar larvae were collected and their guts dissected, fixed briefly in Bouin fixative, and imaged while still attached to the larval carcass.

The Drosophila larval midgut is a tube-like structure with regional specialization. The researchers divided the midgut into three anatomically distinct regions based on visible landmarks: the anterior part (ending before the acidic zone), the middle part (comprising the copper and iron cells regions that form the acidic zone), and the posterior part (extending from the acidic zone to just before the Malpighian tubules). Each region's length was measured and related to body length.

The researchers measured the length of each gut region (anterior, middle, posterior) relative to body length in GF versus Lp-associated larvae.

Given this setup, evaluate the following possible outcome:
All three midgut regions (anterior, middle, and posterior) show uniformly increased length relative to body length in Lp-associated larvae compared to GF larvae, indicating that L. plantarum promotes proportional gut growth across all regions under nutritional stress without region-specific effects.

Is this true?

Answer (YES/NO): NO